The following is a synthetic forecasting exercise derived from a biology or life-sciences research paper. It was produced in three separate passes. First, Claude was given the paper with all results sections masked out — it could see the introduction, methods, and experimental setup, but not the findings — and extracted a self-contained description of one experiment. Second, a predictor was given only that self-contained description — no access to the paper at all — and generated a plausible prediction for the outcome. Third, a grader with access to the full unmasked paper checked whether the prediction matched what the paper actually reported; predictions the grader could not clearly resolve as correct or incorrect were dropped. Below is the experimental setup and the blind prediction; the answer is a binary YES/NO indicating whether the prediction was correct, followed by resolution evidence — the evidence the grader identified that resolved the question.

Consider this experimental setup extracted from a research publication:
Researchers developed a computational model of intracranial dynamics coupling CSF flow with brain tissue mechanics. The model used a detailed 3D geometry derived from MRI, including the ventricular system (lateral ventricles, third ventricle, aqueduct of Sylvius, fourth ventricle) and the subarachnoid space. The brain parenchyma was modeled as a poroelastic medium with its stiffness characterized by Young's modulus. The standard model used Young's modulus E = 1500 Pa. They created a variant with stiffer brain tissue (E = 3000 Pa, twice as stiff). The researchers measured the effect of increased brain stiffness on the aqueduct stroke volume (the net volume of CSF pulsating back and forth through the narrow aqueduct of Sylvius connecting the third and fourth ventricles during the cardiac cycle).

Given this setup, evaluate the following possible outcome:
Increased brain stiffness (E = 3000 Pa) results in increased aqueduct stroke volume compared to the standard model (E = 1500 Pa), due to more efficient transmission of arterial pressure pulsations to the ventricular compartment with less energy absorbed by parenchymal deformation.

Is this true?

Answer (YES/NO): NO